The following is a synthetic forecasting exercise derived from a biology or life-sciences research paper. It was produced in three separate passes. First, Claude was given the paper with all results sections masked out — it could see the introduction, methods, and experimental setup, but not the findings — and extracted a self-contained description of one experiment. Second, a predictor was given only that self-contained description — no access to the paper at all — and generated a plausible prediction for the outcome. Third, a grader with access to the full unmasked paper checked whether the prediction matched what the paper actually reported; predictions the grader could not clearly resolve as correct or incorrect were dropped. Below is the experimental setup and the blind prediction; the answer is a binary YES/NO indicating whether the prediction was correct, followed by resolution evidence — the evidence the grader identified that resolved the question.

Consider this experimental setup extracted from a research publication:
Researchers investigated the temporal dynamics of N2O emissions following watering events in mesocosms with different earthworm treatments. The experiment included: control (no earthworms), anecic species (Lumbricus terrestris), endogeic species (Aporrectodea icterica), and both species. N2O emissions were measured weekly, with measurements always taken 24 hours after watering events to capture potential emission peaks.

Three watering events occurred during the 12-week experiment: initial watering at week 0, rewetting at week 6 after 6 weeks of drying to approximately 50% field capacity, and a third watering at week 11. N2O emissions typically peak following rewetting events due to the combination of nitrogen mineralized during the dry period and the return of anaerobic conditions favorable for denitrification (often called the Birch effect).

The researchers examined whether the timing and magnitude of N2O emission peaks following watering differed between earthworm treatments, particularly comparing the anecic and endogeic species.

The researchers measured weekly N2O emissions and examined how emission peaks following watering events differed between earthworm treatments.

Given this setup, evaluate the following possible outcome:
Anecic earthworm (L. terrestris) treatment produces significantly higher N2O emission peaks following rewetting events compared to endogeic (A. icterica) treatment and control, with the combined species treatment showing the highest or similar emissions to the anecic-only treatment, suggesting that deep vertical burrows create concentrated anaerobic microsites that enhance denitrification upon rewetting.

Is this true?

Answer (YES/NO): NO